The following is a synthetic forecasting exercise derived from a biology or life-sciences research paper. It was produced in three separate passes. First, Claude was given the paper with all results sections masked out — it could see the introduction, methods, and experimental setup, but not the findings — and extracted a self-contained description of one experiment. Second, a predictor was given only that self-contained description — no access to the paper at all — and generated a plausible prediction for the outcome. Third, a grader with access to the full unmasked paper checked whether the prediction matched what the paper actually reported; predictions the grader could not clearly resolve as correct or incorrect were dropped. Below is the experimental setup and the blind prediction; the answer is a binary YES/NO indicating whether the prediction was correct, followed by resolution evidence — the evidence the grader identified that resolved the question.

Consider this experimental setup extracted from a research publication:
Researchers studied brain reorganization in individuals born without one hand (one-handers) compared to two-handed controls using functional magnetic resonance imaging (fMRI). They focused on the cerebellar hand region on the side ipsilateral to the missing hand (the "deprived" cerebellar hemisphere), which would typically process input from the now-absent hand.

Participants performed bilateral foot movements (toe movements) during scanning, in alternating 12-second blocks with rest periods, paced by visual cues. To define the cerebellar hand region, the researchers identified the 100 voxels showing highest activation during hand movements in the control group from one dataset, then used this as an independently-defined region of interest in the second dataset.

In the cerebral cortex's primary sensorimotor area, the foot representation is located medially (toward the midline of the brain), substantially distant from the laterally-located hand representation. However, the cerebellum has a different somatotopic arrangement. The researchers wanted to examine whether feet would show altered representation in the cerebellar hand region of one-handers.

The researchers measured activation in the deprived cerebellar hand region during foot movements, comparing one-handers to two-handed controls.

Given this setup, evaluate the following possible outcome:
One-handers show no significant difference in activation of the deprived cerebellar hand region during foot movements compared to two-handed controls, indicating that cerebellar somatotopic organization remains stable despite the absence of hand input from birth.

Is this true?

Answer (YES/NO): NO